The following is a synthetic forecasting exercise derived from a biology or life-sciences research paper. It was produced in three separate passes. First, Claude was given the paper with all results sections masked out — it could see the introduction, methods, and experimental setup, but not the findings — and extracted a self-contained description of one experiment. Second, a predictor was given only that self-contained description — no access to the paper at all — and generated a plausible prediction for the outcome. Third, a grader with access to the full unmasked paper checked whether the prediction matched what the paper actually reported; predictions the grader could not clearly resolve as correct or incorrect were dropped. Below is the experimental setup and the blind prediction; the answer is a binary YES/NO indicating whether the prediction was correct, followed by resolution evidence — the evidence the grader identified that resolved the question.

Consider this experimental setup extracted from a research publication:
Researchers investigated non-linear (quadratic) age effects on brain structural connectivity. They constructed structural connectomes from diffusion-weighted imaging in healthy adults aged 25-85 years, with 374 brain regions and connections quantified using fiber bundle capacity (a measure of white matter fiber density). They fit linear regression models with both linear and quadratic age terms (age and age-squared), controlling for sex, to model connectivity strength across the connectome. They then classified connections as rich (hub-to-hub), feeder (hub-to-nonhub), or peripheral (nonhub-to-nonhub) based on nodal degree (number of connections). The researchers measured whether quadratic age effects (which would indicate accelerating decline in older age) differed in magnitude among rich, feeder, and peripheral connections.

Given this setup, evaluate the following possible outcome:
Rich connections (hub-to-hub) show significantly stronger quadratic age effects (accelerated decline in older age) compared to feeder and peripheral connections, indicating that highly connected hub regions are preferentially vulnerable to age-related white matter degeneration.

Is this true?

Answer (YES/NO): YES